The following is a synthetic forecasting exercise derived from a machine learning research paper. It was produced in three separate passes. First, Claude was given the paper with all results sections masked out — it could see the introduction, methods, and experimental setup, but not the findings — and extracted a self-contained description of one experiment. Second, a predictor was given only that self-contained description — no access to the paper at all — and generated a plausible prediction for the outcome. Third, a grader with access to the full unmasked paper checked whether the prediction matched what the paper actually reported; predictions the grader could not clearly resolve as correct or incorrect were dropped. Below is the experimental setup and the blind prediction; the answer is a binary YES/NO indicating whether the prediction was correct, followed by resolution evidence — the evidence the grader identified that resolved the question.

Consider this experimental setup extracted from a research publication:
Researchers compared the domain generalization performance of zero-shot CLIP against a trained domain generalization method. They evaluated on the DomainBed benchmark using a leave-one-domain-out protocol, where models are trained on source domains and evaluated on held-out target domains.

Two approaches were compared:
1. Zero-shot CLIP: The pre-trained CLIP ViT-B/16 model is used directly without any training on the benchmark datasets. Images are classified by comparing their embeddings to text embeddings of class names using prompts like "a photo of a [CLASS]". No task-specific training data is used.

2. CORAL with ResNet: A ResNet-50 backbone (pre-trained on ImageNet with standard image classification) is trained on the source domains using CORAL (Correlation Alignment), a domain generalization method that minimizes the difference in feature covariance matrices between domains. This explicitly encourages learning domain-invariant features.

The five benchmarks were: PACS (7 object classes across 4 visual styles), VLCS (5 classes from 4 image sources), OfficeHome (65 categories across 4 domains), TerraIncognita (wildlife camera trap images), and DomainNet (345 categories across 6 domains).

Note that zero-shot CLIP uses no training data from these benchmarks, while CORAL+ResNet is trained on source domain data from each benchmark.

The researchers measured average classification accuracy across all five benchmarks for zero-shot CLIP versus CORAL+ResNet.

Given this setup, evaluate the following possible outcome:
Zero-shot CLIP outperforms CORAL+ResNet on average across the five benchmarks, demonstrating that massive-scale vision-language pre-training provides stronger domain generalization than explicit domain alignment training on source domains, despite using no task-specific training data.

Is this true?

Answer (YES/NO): YES